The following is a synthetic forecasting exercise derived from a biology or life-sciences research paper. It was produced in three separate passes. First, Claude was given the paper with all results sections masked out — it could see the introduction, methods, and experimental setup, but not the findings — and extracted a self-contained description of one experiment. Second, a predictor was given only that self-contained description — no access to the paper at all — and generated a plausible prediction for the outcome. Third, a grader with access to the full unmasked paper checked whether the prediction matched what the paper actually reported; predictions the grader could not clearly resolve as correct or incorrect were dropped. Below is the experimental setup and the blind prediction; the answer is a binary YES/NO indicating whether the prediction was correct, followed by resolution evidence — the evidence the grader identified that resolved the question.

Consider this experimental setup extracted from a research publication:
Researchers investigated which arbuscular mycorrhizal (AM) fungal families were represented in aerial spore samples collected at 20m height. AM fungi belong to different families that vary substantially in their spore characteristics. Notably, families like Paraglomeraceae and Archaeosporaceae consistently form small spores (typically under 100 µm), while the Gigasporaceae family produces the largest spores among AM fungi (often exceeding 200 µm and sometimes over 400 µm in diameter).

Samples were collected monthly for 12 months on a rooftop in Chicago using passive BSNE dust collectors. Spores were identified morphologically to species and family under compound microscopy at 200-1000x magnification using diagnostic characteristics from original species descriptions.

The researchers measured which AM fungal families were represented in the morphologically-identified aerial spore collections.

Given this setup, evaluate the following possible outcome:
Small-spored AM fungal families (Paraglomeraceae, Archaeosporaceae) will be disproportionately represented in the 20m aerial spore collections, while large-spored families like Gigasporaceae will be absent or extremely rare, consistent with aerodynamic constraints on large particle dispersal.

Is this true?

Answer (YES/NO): NO